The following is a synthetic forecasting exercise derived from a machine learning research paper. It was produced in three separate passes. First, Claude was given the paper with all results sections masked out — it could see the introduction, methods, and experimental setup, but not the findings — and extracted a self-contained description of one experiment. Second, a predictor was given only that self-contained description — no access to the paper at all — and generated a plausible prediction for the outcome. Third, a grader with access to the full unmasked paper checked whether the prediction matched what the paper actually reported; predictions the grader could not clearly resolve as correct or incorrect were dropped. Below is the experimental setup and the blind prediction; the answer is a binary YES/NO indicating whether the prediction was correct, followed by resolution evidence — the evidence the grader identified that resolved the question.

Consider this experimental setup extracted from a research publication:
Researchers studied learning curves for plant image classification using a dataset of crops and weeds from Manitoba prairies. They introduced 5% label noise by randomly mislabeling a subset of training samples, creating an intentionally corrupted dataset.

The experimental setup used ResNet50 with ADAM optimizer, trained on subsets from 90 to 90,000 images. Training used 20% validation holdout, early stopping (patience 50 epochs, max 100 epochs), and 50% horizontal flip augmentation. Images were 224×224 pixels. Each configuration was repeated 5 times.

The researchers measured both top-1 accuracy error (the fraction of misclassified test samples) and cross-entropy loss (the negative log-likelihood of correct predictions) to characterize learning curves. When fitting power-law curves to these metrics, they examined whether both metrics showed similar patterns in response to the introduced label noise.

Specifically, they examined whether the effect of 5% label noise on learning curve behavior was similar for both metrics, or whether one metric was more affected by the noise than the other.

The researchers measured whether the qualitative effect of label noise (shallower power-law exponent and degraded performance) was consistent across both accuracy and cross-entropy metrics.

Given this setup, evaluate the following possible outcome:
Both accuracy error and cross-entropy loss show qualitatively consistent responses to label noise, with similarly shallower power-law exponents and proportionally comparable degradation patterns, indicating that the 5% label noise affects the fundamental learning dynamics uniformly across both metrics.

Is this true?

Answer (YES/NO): NO